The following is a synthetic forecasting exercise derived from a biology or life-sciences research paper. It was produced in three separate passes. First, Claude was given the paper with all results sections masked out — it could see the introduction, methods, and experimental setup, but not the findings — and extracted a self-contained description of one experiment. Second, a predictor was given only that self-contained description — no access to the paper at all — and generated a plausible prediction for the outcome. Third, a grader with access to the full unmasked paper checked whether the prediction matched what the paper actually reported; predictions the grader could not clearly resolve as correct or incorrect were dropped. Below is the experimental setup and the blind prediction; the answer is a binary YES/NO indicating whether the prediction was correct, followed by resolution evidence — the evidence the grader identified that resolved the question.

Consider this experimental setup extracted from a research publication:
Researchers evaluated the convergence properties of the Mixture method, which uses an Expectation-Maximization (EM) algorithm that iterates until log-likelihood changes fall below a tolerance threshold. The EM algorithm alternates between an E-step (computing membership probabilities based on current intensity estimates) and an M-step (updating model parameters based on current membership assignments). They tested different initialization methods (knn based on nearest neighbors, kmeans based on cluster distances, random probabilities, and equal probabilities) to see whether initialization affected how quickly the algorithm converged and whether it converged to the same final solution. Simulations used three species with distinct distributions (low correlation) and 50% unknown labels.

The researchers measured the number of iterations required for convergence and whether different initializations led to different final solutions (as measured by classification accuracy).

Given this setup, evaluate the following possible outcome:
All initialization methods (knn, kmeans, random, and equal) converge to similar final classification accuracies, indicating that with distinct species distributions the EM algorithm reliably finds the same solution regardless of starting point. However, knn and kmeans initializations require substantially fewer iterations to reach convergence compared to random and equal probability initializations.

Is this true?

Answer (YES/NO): NO